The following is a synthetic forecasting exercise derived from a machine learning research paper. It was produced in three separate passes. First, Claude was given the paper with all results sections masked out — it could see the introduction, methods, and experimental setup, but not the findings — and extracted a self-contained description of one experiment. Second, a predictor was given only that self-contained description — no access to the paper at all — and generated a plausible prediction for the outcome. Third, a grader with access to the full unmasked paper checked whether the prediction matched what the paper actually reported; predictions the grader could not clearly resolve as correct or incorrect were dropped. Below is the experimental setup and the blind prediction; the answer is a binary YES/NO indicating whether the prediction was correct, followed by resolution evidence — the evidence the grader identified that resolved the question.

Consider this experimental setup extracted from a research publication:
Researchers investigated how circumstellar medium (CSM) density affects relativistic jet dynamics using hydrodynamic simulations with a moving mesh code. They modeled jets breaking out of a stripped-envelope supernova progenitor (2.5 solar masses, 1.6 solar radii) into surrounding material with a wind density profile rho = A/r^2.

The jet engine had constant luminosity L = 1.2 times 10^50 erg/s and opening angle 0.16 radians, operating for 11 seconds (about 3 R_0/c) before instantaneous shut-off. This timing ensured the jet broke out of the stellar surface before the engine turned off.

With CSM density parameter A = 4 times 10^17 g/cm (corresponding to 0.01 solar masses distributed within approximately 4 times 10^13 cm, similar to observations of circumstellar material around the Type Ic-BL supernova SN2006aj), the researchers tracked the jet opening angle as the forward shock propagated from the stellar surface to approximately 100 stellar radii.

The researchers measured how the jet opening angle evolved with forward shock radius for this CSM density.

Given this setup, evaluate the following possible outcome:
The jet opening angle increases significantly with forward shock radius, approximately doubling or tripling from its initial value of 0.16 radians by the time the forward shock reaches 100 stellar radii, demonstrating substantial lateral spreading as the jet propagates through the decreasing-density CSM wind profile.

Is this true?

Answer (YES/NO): NO